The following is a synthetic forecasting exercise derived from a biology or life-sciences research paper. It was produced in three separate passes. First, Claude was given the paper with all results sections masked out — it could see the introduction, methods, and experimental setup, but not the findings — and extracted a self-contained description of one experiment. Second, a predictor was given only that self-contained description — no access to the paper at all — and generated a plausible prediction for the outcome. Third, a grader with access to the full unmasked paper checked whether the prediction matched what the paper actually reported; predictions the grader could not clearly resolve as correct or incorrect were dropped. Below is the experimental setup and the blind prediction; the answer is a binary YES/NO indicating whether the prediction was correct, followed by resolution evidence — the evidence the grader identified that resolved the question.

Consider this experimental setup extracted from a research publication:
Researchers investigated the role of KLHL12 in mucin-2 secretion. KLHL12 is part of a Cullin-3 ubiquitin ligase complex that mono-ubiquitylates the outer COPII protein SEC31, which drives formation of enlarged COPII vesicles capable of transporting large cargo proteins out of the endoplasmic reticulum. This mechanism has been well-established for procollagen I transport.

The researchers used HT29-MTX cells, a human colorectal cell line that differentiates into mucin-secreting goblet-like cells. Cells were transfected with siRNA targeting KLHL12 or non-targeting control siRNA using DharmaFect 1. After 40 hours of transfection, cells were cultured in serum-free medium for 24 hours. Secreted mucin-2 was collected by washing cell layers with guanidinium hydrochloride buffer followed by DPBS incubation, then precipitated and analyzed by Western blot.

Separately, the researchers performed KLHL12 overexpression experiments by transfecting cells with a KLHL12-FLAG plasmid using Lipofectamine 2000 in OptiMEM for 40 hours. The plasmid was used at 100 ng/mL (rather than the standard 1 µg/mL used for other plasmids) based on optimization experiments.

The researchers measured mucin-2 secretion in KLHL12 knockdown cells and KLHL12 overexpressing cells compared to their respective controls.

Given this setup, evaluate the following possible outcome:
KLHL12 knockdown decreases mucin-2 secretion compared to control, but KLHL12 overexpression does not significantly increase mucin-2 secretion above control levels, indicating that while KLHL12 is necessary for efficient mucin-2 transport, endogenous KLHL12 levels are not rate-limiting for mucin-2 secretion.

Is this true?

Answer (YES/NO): NO